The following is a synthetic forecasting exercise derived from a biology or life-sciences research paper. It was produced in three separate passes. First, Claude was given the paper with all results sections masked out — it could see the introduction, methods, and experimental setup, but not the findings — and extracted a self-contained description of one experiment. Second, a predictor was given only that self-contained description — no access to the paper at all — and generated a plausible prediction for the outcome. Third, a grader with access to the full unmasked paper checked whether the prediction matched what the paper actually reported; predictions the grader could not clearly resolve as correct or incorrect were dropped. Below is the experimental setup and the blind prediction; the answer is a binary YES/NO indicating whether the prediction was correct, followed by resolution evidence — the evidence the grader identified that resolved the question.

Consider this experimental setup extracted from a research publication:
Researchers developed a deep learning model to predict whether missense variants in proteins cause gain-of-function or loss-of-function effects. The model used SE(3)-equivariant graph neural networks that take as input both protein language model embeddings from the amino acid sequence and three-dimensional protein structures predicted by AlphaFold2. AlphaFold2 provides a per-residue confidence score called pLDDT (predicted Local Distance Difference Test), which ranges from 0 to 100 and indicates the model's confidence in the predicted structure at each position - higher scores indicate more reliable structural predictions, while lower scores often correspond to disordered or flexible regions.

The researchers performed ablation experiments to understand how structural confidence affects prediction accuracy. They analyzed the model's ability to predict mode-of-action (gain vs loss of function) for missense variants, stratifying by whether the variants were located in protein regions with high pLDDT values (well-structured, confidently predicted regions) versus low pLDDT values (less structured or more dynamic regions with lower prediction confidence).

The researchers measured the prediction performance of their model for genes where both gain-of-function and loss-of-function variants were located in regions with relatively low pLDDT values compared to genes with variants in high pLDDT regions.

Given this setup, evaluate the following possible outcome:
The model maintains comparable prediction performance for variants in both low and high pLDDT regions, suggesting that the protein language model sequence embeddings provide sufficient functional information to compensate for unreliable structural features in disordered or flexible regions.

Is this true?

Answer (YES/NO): NO